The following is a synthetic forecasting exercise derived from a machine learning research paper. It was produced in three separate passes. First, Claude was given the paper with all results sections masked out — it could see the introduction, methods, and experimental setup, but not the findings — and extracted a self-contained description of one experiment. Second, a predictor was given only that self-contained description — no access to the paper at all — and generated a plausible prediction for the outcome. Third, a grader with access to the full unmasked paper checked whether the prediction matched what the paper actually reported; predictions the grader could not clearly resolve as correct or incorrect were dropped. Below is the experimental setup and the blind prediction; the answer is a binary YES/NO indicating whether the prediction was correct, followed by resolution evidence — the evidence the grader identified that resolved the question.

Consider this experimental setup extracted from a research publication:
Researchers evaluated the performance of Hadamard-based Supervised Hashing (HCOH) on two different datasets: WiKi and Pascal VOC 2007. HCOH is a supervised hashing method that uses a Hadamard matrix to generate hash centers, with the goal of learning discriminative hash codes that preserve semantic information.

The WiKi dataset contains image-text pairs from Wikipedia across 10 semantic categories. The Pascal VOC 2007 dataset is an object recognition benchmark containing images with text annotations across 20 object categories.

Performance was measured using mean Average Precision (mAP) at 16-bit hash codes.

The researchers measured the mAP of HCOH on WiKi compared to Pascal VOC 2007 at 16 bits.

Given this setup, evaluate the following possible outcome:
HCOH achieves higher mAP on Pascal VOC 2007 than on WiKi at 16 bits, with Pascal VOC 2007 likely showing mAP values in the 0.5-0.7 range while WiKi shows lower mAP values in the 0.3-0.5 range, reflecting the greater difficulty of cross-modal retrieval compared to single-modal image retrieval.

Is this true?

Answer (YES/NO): NO